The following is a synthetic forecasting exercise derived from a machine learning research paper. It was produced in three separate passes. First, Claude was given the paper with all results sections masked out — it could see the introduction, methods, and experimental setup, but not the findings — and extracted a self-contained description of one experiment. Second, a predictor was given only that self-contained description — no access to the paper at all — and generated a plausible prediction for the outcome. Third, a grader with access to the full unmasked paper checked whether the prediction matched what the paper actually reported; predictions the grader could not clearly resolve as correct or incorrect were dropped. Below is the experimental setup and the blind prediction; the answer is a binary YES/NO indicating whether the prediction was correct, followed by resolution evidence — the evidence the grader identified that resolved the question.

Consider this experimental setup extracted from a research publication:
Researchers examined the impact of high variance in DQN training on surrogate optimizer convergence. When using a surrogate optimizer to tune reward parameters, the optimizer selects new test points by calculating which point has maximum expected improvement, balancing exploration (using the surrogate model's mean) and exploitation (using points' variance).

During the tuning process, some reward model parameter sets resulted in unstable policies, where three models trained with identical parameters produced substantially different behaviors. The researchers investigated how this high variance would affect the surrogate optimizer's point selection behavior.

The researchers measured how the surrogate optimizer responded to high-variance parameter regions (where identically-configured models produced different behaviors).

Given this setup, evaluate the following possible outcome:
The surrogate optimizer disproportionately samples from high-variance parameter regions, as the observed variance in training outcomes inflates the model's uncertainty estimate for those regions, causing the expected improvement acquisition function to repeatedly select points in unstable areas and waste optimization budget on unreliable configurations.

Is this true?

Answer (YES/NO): YES